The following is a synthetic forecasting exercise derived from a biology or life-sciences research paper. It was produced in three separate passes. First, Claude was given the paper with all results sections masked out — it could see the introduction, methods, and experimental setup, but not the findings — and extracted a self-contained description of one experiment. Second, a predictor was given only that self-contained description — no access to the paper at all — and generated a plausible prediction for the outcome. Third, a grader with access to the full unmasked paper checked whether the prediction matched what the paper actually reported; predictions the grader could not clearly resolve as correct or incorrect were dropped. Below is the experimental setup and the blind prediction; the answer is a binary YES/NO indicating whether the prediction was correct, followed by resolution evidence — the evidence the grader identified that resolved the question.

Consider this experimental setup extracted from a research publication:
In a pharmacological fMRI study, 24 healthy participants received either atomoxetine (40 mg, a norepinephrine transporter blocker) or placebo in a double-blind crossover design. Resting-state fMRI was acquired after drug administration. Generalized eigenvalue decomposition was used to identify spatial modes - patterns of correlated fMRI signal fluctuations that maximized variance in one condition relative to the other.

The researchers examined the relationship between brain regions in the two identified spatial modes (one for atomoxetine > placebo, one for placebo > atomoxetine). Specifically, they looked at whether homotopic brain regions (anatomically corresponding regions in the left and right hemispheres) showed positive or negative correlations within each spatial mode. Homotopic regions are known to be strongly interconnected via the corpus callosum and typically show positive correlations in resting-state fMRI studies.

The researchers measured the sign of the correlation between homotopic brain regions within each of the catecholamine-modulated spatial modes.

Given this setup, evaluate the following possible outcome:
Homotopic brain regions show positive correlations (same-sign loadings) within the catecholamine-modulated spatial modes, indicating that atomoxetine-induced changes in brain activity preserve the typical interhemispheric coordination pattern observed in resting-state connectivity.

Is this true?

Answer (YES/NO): NO